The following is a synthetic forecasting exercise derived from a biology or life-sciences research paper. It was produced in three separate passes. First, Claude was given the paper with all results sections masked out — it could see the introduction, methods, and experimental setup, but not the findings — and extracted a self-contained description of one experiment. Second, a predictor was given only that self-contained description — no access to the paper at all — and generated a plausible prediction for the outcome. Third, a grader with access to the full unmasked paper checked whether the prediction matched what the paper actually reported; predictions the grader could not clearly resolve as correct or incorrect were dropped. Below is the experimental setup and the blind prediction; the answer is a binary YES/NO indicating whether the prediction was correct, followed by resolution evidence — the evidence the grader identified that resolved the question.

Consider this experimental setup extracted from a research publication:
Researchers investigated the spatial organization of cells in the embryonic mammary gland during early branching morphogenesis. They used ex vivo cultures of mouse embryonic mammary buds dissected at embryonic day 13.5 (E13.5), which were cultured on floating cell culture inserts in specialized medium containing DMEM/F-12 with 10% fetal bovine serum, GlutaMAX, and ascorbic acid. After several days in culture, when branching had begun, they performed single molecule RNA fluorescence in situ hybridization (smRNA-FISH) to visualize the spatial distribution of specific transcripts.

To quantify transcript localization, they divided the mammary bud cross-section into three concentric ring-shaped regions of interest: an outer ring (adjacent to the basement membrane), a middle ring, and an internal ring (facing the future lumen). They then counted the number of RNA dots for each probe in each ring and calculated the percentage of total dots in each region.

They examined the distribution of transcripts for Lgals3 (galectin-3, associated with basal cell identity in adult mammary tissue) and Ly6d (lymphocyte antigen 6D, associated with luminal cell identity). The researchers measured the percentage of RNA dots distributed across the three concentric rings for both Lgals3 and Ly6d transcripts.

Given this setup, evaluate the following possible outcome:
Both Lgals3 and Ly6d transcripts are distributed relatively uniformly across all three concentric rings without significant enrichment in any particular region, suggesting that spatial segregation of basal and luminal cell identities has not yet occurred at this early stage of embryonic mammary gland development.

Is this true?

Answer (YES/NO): NO